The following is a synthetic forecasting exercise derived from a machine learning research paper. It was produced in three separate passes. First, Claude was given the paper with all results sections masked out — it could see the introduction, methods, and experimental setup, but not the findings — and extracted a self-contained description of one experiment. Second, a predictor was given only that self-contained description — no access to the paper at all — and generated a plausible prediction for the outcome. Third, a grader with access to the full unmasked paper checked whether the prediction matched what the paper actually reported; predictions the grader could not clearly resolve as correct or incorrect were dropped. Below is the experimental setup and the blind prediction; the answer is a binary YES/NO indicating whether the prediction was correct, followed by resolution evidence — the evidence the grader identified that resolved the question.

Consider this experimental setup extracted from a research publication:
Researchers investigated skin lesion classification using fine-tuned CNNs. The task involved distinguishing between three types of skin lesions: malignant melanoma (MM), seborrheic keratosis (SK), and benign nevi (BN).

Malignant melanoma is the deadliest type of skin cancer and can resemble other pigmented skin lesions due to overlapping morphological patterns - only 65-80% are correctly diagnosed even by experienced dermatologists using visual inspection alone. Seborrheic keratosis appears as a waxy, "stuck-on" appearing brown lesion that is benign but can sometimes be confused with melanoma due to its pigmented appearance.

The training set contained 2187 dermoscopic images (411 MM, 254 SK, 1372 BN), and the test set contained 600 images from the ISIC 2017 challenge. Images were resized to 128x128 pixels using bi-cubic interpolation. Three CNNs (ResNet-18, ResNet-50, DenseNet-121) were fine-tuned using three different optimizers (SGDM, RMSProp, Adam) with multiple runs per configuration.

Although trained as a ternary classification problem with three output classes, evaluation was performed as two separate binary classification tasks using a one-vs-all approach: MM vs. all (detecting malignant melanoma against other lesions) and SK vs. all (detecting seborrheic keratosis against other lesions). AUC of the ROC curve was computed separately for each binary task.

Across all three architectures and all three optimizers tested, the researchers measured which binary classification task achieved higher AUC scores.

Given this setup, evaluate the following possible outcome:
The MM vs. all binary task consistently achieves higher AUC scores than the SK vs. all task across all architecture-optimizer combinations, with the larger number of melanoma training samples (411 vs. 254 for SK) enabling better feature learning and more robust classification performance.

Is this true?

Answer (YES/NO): NO